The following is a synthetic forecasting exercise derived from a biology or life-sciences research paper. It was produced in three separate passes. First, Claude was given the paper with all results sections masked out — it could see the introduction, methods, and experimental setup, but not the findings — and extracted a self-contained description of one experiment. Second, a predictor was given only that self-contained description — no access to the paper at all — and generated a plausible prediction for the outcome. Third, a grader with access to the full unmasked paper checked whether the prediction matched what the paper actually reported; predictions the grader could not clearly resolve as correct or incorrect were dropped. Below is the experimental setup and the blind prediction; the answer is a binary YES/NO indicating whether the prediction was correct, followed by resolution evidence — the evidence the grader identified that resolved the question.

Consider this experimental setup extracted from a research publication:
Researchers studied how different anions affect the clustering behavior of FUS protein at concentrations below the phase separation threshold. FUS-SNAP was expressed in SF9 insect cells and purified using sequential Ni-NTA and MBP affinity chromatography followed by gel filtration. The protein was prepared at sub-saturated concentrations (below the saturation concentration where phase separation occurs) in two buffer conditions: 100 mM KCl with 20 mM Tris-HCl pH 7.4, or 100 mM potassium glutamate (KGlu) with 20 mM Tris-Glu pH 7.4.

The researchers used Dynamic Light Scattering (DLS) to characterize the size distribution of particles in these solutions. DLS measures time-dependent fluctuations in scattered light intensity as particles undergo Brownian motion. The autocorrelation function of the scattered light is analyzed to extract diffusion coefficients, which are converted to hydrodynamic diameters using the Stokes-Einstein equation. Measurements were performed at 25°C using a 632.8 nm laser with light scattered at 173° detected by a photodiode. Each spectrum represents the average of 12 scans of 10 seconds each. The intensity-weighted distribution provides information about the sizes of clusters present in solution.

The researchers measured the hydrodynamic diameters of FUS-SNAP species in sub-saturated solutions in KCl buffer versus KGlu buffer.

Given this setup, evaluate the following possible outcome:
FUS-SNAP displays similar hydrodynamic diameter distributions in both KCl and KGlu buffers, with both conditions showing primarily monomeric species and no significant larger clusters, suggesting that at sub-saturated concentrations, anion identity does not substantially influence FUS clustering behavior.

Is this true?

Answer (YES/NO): NO